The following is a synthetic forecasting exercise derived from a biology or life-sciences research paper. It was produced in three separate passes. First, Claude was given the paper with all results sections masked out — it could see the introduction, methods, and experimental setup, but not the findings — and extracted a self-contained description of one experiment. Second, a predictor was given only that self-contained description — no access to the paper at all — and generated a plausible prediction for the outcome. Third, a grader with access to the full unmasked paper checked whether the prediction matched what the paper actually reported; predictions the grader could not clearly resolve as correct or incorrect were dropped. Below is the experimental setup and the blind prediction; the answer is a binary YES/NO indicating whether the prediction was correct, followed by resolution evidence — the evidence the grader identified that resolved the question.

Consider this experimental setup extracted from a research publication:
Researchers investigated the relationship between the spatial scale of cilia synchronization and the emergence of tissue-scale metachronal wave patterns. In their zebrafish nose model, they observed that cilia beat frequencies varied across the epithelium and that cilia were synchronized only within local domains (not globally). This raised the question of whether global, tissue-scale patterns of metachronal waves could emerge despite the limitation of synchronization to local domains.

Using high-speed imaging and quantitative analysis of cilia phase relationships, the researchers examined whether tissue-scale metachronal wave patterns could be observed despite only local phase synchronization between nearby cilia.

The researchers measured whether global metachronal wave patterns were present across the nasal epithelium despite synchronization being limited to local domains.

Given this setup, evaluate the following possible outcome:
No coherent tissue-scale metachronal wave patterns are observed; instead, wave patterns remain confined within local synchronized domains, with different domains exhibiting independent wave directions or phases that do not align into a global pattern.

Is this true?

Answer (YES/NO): NO